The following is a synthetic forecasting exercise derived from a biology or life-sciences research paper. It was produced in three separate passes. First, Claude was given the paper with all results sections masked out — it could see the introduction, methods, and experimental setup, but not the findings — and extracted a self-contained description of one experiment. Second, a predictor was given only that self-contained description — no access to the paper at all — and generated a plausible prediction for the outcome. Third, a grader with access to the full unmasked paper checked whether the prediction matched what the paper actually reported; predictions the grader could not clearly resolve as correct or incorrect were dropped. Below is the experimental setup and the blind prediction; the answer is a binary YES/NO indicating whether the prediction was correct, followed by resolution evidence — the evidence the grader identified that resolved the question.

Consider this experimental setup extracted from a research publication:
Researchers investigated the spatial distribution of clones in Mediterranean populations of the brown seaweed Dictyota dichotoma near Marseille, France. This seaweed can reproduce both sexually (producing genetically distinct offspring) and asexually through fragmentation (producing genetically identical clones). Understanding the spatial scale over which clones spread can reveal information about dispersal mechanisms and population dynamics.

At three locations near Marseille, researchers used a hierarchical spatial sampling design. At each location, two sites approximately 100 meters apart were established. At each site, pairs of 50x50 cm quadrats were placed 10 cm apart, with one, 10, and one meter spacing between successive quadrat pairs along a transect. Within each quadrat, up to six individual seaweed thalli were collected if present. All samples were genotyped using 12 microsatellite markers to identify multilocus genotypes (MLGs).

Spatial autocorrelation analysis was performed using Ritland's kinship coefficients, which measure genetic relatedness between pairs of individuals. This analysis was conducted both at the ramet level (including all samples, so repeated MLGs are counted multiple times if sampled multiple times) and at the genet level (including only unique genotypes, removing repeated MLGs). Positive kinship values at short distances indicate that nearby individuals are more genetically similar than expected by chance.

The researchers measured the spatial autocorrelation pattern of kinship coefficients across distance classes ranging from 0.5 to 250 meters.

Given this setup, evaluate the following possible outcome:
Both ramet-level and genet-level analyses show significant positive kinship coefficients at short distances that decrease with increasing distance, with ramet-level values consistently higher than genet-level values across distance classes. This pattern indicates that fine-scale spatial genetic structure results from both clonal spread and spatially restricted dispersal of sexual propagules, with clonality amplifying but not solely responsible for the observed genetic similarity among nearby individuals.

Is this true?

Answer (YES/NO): NO